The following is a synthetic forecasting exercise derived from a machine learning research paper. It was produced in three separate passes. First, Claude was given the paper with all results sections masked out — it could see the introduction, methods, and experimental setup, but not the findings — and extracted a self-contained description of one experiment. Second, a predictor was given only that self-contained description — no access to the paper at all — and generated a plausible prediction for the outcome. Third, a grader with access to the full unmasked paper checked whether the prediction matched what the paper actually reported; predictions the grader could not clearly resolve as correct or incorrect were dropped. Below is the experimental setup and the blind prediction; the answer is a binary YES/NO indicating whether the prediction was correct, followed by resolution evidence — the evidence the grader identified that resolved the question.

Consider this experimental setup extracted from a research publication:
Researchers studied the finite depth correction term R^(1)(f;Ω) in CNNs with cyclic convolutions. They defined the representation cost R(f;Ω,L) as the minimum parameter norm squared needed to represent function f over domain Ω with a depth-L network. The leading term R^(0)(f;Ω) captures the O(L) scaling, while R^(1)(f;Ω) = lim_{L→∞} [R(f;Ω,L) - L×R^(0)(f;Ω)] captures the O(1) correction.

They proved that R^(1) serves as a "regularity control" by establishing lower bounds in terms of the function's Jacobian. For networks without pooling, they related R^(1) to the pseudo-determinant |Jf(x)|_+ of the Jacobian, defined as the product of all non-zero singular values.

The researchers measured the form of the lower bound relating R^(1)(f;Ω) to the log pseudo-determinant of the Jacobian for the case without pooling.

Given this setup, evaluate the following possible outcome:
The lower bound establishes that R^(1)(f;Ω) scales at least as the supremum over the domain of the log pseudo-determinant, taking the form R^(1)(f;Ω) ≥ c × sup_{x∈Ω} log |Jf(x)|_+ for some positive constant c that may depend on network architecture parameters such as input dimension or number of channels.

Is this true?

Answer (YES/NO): YES